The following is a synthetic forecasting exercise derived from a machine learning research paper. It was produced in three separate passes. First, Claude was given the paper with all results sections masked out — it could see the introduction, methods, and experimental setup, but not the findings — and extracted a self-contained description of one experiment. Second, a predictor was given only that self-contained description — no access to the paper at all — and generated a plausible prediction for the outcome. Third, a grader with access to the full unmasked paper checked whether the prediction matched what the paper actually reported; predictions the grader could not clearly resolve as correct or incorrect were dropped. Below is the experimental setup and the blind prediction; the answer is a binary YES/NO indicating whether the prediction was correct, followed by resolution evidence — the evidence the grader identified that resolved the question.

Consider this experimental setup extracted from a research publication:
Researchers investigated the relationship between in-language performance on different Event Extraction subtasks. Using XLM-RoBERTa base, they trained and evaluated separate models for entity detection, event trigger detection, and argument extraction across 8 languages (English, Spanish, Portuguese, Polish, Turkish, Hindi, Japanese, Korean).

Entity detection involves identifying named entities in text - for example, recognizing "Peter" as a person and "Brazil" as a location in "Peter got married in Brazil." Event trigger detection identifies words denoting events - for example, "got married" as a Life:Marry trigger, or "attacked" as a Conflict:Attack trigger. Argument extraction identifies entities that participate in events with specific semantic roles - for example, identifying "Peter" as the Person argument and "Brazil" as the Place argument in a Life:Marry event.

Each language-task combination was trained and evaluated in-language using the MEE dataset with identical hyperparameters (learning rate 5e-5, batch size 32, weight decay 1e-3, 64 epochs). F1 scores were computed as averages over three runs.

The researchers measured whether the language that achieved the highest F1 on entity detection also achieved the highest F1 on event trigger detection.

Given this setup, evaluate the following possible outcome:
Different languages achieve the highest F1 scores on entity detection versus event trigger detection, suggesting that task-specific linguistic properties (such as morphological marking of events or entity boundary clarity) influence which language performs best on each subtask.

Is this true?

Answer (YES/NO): YES